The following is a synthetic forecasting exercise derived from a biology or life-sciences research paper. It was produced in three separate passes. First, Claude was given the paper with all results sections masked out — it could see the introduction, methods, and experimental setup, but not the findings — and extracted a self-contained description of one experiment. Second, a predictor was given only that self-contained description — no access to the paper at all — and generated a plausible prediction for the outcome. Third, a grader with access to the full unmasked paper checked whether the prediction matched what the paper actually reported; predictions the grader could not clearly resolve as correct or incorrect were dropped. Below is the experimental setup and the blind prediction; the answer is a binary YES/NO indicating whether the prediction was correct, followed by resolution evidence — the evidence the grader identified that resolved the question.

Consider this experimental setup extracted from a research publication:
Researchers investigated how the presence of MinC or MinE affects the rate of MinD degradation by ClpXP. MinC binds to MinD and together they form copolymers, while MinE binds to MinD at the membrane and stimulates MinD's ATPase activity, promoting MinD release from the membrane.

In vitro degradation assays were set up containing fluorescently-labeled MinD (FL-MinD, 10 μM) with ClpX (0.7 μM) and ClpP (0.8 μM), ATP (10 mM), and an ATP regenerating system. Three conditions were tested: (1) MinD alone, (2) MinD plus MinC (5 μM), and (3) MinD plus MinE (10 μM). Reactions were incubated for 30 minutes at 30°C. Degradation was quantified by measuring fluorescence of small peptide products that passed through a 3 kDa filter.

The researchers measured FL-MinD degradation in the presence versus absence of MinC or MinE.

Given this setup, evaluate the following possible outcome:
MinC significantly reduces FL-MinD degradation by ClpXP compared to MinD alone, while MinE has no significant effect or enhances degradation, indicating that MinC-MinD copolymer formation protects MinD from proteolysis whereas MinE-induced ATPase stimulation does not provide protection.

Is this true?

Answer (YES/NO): NO